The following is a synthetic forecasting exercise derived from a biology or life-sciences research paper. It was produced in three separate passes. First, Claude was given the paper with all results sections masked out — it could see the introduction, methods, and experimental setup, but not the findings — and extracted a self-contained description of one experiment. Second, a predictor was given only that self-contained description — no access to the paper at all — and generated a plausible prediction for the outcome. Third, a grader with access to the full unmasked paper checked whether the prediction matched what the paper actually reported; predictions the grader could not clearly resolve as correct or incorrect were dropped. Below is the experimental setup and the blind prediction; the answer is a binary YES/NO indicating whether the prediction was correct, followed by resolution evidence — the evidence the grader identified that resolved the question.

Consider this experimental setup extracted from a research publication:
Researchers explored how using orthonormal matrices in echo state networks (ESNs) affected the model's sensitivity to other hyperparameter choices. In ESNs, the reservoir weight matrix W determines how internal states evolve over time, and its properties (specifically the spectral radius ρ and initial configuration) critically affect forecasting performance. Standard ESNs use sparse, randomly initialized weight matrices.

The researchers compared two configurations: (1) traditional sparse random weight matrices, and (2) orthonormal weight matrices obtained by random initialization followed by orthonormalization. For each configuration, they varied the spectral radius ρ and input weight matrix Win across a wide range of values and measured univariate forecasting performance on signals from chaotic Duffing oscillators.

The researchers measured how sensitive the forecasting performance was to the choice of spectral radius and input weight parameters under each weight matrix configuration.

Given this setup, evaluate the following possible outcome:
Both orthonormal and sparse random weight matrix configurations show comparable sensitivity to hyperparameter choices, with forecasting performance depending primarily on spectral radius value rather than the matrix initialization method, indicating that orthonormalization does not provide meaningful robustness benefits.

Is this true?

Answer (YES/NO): NO